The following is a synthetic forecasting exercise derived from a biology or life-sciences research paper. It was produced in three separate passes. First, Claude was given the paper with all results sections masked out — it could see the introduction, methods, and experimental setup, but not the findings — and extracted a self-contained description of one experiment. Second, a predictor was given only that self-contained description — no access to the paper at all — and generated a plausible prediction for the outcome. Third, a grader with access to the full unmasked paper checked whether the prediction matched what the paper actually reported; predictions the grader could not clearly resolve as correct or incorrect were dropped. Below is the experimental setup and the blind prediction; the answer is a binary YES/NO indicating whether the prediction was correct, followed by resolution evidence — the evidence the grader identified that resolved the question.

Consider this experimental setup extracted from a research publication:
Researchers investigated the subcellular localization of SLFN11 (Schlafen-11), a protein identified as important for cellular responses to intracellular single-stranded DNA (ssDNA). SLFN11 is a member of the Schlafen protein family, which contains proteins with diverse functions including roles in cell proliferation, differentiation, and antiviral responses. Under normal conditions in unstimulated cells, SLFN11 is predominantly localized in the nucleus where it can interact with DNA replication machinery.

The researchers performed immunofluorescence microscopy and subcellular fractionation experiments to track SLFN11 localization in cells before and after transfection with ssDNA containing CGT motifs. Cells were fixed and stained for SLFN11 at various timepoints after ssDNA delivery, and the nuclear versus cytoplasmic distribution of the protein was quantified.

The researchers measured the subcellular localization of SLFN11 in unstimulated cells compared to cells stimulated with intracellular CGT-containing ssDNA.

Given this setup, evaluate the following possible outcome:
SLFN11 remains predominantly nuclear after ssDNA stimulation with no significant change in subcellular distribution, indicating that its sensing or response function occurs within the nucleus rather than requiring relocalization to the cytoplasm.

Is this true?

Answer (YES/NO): NO